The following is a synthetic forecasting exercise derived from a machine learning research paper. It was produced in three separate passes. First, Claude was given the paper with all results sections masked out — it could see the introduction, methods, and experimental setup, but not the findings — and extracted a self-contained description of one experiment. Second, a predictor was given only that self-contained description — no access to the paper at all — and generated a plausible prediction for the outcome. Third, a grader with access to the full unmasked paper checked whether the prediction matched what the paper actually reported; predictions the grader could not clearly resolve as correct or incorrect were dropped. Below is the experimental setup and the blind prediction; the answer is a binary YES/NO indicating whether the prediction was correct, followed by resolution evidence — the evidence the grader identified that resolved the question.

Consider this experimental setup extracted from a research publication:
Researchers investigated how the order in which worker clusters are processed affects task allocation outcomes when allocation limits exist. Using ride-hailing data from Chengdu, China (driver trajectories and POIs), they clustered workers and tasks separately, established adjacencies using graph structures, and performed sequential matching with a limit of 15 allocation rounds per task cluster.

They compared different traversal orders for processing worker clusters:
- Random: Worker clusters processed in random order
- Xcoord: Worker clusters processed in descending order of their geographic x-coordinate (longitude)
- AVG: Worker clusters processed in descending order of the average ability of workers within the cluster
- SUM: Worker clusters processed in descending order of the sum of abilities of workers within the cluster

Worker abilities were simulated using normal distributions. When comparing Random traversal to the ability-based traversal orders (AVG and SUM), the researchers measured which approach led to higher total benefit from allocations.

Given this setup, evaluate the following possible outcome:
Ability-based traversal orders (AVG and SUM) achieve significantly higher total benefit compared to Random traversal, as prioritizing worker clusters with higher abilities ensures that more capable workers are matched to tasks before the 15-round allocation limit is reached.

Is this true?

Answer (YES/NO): NO